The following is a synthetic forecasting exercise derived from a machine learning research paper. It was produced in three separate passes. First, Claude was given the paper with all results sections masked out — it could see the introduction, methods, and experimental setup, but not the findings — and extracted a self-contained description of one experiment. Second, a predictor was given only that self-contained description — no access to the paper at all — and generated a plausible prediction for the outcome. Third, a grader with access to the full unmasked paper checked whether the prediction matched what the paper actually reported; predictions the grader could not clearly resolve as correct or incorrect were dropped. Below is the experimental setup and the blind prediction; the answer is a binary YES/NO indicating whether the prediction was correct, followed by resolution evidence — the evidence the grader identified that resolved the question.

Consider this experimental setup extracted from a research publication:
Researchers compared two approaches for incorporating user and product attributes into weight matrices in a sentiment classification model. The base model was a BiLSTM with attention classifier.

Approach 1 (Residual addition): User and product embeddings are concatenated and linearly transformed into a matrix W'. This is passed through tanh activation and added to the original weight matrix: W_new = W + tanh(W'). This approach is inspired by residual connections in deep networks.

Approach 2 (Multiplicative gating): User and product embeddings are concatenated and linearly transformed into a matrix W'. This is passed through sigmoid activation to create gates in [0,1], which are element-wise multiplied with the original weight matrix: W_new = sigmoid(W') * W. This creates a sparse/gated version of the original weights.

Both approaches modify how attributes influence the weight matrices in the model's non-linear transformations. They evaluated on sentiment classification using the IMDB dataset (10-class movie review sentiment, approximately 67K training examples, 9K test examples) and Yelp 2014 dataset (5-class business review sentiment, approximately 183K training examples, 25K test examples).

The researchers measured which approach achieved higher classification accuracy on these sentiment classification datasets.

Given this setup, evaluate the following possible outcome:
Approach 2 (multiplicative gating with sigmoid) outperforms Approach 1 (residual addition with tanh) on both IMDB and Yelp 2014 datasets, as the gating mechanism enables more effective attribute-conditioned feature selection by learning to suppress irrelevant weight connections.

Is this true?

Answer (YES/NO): YES